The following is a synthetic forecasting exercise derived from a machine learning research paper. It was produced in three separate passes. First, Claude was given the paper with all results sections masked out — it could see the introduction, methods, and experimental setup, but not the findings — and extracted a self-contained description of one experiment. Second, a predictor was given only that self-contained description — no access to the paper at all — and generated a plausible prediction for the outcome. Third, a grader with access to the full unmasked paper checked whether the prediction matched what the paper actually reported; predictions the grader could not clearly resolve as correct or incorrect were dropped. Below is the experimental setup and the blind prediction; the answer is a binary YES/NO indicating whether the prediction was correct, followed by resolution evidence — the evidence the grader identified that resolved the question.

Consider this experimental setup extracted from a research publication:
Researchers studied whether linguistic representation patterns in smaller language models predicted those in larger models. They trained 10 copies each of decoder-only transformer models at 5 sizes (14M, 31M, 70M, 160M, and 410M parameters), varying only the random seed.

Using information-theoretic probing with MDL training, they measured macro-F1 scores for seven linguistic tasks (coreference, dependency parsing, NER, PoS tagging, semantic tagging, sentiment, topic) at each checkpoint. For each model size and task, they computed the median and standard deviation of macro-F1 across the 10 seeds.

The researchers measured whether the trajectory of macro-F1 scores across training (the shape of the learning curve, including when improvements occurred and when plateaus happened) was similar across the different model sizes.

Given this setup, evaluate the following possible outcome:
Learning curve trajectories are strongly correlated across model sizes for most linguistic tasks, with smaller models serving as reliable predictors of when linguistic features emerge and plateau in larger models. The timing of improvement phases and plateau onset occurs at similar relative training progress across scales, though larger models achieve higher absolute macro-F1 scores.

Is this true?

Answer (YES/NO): YES